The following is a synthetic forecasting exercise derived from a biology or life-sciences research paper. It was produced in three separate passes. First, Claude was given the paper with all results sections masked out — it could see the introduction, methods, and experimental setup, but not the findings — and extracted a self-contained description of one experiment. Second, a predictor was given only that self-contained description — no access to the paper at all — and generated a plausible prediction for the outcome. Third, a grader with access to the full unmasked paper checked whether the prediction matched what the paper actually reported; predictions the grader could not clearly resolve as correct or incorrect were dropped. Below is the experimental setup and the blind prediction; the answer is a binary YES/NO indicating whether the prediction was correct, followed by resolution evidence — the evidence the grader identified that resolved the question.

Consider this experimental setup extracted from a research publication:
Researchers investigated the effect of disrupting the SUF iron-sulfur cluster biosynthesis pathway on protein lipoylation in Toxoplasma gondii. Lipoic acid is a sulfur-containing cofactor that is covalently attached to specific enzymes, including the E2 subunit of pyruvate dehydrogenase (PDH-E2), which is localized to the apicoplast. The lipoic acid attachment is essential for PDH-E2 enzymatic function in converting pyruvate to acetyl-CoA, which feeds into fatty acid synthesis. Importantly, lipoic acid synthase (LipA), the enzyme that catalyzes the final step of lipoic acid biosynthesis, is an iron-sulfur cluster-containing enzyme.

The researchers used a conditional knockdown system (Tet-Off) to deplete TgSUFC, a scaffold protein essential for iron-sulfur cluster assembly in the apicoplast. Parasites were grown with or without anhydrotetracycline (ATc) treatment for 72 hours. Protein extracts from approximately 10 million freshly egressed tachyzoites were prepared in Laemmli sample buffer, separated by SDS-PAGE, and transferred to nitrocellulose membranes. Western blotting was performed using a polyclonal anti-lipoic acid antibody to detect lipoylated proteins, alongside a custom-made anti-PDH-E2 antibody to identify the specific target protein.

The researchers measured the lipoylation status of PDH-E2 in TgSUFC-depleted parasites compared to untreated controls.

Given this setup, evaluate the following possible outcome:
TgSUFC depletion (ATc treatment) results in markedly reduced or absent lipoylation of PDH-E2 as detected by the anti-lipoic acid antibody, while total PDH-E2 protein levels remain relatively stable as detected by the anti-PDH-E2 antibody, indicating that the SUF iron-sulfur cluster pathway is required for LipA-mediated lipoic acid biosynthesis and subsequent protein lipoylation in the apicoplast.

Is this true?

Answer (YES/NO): YES